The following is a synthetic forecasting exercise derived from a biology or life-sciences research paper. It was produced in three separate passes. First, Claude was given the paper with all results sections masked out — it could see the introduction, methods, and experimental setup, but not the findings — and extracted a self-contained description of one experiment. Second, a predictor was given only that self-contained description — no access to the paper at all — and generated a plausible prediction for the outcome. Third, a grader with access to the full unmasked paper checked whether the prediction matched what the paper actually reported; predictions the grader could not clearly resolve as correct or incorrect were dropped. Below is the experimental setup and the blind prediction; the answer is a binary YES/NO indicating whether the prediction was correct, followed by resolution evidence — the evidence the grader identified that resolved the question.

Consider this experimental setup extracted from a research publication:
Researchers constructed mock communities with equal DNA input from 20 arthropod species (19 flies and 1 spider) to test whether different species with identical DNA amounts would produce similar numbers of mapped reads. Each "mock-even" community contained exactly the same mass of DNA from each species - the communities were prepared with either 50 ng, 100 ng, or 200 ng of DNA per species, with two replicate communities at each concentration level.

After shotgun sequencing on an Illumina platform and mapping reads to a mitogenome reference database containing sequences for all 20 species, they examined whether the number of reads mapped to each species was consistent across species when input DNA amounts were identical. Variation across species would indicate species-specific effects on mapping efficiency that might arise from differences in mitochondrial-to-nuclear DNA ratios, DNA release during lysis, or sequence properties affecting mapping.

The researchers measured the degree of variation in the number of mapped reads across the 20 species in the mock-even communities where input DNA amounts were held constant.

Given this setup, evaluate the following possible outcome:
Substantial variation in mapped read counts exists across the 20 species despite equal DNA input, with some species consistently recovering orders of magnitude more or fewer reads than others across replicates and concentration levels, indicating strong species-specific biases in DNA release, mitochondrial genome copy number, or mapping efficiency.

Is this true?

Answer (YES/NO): NO